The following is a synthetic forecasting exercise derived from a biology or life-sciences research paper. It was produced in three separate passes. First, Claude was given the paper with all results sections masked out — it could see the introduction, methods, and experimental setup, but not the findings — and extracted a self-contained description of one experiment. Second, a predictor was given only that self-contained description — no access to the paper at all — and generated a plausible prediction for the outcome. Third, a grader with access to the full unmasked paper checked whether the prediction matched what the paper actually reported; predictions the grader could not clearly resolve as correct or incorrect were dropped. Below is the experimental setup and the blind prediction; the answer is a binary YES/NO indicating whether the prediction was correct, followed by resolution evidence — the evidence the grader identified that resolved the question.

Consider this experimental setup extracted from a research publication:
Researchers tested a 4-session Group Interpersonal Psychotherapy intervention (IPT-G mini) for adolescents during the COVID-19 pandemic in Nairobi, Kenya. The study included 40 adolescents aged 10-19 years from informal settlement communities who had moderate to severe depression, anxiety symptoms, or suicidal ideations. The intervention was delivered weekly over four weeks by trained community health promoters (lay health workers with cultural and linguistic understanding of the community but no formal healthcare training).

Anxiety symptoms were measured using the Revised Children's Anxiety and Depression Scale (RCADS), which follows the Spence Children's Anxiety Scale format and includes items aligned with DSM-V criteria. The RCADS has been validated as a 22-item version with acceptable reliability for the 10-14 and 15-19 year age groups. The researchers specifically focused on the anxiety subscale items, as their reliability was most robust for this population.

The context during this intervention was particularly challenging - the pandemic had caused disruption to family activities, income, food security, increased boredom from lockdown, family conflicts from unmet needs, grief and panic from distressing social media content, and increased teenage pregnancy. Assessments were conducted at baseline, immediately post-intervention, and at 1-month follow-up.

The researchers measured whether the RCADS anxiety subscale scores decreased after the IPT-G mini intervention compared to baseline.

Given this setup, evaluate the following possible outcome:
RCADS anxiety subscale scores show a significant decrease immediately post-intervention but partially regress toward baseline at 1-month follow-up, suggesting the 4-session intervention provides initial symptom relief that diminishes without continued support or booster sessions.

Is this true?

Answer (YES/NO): NO